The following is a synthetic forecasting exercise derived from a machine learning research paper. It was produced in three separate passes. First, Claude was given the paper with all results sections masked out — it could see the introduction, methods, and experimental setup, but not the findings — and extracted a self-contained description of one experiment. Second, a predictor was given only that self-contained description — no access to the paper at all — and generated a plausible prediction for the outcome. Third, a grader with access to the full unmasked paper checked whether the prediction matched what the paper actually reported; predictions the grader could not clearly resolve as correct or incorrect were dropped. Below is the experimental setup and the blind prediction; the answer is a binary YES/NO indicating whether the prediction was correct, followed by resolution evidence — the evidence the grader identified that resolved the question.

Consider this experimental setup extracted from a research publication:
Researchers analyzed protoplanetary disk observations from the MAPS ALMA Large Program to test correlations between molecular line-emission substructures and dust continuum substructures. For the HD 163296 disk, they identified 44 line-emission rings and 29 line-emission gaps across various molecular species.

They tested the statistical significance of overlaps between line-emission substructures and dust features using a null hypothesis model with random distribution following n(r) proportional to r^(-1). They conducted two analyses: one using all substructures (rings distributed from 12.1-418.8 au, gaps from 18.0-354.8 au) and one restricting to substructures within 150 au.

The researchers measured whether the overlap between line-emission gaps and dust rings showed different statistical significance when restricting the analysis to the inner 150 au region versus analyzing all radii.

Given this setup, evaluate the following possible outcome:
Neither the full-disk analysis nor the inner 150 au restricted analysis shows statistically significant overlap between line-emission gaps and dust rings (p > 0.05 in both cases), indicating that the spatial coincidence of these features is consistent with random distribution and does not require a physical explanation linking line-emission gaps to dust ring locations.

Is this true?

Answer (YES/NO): NO